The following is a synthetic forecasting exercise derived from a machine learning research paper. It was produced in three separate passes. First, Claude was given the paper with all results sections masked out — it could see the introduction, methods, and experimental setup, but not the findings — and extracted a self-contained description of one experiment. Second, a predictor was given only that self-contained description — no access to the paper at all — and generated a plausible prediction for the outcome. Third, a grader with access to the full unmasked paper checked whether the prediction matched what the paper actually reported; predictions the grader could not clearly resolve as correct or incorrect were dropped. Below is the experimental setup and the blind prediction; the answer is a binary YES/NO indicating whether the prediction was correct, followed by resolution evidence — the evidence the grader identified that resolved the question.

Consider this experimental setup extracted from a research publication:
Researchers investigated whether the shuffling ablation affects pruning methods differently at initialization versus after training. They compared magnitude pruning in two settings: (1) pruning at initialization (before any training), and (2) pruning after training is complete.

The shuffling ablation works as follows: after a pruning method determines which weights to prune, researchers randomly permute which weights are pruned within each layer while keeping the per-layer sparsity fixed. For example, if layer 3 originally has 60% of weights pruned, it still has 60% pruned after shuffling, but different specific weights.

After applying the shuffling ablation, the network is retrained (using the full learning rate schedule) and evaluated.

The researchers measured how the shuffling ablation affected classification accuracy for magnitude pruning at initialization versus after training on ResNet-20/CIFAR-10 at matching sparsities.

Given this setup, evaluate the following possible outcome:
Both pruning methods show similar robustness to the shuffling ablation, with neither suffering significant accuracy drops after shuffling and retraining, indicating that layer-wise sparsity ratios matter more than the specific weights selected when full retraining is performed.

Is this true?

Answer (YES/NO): NO